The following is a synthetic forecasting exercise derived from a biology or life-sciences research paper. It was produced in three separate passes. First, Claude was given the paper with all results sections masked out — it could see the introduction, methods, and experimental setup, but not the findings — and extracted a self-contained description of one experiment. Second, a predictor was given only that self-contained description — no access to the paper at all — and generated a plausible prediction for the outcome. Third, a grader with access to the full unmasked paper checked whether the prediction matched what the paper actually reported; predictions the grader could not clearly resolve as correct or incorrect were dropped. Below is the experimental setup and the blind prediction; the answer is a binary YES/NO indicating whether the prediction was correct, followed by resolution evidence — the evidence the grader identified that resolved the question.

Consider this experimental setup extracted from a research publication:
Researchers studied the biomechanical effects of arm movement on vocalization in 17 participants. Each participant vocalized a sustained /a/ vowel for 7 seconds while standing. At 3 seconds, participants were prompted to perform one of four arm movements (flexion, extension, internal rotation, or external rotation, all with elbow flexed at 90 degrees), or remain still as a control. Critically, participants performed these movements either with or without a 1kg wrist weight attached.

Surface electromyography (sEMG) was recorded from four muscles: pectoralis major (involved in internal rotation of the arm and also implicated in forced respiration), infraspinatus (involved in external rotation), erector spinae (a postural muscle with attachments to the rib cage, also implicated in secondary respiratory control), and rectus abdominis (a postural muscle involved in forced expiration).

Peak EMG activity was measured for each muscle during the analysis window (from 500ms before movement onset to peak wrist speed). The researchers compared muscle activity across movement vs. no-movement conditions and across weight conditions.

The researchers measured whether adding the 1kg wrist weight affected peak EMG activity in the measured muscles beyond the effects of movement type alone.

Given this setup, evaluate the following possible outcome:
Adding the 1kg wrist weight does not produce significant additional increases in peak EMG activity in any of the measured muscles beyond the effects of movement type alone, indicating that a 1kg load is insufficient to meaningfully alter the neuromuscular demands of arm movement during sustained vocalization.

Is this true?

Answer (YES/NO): NO